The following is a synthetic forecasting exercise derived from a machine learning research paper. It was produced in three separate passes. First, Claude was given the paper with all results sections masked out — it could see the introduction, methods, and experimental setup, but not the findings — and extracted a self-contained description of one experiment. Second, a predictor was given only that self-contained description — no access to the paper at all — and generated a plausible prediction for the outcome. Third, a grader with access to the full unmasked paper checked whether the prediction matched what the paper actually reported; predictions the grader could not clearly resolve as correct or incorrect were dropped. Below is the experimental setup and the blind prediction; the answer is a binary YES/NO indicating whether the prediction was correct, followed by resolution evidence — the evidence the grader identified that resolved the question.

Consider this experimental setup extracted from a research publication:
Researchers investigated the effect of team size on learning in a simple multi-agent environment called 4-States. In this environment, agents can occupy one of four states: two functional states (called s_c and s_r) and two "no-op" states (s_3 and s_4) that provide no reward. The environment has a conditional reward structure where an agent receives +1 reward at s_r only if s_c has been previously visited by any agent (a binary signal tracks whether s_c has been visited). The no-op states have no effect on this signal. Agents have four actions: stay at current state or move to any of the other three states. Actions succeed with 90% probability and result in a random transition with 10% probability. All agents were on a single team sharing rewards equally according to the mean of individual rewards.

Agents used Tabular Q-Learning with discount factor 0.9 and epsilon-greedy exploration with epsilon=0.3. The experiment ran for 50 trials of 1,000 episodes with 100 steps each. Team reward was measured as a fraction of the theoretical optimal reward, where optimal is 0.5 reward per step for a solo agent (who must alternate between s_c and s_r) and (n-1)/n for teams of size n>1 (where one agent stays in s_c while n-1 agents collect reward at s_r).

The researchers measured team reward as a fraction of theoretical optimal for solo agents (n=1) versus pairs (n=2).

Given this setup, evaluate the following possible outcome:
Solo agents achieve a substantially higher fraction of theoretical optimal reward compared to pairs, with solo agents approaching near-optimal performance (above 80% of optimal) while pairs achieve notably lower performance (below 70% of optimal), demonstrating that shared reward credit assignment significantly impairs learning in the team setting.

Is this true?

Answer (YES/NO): NO